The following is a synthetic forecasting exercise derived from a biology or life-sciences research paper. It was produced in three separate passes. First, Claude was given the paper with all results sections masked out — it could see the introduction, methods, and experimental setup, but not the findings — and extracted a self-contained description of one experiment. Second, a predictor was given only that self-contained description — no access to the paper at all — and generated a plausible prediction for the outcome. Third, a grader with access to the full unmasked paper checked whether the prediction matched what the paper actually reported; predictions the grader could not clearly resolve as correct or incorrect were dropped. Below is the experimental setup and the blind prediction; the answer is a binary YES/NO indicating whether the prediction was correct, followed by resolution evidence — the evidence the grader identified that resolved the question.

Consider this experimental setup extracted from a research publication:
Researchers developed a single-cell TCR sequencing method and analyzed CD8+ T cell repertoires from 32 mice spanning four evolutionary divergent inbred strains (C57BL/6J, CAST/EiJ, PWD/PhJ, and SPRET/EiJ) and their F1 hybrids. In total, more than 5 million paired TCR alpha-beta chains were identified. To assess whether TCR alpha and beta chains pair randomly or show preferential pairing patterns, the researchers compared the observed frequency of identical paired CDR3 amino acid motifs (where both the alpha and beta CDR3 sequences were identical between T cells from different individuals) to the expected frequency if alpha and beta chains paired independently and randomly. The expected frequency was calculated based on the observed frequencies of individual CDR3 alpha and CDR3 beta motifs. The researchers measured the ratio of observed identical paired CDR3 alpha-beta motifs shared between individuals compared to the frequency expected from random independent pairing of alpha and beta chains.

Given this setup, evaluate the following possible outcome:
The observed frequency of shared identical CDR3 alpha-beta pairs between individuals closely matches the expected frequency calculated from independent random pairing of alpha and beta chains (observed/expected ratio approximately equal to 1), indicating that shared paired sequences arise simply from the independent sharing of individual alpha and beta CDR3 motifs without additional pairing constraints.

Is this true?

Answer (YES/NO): NO